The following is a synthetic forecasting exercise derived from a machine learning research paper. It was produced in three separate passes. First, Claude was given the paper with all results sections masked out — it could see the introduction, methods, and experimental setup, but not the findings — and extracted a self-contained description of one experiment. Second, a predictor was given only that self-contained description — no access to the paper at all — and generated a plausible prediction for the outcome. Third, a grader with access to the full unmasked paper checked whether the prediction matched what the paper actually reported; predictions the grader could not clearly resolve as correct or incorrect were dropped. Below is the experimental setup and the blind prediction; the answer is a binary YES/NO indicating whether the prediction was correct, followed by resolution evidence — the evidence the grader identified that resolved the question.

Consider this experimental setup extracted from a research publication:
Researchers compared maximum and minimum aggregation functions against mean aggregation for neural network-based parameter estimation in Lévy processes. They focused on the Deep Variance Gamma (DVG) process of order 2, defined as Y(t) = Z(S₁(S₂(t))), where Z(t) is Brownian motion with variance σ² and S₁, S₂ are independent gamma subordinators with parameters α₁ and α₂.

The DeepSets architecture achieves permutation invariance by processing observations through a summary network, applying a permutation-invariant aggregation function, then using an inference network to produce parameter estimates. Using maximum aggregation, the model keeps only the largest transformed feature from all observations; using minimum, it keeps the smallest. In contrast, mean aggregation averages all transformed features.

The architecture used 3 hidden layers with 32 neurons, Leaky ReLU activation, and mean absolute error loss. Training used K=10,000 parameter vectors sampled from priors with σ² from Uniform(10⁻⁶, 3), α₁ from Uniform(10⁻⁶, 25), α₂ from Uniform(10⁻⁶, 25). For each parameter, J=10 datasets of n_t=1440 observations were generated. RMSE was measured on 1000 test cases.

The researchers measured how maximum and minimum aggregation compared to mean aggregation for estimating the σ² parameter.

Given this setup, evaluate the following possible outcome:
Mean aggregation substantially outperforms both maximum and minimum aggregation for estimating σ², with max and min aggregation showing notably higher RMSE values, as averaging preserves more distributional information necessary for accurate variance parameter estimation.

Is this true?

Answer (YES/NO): YES